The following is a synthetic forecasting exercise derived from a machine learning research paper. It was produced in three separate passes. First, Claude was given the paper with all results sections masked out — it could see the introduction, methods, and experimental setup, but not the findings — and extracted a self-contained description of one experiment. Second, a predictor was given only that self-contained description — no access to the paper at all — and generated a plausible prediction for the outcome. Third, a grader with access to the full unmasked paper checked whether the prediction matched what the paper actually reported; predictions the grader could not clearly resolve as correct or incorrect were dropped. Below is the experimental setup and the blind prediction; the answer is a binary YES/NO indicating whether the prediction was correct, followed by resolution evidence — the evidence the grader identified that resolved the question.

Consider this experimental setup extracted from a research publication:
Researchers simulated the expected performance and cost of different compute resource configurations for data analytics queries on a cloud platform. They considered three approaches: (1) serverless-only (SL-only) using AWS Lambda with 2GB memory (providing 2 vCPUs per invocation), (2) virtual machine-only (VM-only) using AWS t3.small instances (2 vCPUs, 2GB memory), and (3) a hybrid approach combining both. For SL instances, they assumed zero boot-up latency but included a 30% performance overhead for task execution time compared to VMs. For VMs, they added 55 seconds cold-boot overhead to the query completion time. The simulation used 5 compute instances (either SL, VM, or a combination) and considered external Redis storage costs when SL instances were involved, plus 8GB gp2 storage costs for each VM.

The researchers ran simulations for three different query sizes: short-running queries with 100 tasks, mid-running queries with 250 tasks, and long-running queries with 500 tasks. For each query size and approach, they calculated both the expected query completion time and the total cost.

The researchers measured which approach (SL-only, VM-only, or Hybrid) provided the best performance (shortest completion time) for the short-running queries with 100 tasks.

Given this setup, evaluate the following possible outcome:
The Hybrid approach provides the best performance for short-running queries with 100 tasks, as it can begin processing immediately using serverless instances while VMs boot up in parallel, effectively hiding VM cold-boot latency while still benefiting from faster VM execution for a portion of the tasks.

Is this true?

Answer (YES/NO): NO